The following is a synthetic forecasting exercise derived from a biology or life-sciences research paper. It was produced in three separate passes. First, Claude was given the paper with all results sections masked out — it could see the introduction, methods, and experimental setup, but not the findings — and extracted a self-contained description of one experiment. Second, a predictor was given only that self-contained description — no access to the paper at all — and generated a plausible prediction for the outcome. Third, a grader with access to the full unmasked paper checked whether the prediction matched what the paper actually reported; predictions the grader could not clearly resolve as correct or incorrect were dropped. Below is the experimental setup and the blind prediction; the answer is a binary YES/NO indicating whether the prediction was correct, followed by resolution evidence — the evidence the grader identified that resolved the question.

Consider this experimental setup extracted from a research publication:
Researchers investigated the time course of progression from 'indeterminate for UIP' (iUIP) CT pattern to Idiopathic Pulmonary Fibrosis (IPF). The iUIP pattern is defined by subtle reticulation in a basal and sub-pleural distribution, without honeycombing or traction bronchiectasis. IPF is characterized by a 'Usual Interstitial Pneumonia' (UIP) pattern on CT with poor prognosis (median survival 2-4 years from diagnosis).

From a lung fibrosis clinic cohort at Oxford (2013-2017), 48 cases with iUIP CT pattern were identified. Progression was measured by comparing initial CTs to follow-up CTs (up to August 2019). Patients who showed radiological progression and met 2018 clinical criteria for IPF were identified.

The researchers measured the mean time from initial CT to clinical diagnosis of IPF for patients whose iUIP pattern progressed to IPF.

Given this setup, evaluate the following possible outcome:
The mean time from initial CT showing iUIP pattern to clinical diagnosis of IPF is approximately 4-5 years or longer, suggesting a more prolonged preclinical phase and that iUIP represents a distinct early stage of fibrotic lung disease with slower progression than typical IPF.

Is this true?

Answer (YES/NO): NO